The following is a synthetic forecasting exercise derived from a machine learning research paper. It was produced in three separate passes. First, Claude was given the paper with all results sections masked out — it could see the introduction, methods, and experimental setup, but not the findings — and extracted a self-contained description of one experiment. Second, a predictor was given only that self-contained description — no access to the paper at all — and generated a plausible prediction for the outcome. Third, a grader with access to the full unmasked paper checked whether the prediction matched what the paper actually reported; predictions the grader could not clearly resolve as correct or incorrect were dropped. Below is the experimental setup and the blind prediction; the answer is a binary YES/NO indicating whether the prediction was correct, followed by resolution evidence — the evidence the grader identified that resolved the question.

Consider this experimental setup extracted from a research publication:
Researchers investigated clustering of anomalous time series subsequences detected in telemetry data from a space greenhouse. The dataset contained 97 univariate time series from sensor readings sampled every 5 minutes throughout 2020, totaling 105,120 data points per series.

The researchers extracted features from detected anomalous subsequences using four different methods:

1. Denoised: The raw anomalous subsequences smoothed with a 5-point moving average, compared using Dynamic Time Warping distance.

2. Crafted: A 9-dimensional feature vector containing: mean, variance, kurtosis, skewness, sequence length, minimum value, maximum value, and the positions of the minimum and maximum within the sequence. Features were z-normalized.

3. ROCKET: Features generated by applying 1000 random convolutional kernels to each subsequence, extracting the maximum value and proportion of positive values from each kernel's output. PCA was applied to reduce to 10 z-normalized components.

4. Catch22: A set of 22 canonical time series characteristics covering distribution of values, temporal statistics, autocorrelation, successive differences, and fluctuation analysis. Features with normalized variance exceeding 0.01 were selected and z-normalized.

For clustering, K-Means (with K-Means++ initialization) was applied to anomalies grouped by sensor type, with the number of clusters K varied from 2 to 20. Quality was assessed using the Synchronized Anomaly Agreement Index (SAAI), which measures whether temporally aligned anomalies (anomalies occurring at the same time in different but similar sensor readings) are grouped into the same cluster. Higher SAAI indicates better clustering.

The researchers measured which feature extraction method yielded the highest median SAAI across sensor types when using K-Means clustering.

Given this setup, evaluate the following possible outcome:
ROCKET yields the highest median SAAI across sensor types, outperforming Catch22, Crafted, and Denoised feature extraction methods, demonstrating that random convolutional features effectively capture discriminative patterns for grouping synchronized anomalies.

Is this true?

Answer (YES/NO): YES